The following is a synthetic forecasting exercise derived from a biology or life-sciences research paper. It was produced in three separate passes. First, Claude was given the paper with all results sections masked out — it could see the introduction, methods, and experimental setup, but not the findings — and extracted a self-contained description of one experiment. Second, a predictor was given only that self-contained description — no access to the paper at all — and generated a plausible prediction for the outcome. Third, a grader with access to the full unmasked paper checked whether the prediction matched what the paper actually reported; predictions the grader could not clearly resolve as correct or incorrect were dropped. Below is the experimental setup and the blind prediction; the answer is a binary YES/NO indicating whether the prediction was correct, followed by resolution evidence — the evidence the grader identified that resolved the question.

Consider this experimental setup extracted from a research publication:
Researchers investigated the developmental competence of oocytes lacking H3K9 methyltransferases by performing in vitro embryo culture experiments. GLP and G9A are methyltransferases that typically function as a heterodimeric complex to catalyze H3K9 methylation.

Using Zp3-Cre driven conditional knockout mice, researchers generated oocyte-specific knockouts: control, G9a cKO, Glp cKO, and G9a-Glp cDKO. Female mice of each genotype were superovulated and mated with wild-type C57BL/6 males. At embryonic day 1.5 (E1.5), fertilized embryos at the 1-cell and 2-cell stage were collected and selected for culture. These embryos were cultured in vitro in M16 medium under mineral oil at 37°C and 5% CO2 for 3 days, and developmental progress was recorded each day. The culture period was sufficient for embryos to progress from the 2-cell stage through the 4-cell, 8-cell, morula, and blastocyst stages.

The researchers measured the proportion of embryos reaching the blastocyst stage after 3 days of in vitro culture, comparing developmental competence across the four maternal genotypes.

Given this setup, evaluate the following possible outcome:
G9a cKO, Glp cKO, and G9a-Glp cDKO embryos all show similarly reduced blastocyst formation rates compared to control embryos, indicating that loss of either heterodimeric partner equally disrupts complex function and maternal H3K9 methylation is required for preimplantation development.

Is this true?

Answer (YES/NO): NO